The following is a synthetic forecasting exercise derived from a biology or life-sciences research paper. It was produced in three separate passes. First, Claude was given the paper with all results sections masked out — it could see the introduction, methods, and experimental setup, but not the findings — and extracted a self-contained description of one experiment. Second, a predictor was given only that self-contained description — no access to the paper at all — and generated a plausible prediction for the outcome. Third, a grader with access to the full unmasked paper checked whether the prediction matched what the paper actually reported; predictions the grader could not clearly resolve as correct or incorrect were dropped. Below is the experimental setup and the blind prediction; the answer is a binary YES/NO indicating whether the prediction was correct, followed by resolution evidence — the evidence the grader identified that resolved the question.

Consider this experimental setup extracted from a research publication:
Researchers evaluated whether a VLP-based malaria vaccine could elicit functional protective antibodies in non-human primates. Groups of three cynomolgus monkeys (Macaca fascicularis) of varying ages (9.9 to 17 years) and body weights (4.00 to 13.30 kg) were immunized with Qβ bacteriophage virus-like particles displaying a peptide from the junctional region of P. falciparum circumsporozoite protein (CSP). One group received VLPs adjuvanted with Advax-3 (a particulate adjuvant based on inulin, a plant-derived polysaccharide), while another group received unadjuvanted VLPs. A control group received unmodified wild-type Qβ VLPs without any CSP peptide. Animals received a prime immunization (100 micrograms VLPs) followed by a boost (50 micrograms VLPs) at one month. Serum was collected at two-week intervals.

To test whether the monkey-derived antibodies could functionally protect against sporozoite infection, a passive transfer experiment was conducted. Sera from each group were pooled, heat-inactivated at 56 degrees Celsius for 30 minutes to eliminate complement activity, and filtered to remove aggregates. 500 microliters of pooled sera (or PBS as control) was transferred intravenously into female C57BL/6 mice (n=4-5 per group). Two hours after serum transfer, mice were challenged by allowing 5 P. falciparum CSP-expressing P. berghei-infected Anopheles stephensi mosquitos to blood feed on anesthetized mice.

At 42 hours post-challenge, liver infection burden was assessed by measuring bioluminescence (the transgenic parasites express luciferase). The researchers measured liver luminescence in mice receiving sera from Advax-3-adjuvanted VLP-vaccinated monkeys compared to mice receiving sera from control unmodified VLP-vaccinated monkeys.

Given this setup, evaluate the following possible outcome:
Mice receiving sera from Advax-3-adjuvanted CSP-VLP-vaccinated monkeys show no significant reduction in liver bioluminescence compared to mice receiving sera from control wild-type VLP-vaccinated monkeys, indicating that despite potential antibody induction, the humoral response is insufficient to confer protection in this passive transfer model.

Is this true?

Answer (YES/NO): NO